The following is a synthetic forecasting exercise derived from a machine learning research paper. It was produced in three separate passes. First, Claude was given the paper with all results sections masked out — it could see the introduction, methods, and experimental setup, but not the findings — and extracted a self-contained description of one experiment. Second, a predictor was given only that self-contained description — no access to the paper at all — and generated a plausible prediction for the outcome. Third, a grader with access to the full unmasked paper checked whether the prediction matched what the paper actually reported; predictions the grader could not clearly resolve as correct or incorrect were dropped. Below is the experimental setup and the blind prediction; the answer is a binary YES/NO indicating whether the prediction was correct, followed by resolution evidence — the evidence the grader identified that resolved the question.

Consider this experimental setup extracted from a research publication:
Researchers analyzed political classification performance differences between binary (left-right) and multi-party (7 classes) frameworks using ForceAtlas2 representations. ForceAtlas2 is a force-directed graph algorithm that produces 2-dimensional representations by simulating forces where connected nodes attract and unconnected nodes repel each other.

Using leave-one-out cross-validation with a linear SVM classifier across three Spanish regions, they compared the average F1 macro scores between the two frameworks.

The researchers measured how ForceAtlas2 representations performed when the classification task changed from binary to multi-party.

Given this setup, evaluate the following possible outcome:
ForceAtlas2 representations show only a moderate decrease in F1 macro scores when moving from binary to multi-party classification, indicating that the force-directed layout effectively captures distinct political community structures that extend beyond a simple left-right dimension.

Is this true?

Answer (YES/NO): NO